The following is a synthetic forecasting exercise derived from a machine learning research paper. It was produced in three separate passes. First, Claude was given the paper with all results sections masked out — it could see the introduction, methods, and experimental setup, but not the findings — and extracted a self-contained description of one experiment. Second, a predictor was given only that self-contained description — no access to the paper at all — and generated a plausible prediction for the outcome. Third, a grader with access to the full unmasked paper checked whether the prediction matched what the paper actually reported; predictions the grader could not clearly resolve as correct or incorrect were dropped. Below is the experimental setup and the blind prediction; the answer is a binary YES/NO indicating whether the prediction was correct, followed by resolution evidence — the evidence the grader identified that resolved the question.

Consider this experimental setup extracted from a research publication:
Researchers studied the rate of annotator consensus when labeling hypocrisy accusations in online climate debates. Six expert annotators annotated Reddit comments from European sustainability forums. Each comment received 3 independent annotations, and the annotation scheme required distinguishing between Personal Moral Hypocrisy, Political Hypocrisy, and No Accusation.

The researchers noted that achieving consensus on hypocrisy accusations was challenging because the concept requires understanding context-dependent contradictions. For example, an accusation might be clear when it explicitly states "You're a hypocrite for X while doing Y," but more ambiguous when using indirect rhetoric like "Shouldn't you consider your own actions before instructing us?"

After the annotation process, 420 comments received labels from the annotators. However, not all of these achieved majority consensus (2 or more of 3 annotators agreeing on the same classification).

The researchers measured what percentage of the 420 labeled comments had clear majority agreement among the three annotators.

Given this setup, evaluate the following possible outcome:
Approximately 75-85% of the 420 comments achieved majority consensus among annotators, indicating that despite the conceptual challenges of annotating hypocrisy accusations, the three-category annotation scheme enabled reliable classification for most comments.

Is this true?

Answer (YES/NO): NO